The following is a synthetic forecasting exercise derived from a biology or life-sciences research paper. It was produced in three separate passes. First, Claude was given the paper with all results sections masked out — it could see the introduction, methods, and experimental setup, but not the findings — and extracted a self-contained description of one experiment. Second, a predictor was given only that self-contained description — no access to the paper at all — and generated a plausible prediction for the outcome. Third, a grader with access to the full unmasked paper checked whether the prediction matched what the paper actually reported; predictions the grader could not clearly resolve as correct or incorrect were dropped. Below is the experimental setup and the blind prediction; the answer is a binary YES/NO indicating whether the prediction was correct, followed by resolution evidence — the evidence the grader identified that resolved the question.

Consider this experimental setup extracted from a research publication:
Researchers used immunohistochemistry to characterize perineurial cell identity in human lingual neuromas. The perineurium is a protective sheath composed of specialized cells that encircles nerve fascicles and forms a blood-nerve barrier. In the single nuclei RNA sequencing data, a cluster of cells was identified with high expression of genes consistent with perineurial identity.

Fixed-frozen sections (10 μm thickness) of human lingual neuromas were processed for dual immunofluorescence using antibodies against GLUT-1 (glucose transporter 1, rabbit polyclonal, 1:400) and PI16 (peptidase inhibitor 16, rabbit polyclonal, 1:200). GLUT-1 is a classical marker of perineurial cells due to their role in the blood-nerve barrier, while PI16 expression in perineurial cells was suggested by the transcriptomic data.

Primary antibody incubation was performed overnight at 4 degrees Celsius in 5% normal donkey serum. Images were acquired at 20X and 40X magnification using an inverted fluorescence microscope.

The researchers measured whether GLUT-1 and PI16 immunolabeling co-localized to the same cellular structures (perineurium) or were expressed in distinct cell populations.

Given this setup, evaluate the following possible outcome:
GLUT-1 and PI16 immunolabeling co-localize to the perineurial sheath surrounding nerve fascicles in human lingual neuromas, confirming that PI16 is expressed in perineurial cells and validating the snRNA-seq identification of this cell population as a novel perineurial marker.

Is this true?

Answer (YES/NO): NO